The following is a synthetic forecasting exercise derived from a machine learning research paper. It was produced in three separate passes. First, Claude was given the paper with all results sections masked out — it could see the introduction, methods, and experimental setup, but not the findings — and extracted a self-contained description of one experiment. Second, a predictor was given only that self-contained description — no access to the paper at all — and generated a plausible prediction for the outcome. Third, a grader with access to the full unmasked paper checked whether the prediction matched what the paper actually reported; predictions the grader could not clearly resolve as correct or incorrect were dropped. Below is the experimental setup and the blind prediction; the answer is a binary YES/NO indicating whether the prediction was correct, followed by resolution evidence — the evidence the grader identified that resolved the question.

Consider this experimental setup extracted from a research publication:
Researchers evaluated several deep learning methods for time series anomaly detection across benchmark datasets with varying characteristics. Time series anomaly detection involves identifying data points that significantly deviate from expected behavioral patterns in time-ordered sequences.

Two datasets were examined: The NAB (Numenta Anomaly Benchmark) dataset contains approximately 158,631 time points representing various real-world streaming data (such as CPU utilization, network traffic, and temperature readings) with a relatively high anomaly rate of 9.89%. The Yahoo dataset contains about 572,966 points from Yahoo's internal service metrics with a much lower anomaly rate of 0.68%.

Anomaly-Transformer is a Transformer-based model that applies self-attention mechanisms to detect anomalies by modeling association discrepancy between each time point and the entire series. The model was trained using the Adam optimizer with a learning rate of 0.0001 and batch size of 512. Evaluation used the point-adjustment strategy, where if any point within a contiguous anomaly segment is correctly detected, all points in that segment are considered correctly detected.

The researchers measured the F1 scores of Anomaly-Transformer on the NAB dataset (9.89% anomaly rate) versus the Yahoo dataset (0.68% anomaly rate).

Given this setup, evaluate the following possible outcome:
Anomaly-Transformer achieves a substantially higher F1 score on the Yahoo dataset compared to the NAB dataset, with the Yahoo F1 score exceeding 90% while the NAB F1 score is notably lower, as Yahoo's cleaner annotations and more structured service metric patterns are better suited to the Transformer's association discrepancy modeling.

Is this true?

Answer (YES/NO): NO